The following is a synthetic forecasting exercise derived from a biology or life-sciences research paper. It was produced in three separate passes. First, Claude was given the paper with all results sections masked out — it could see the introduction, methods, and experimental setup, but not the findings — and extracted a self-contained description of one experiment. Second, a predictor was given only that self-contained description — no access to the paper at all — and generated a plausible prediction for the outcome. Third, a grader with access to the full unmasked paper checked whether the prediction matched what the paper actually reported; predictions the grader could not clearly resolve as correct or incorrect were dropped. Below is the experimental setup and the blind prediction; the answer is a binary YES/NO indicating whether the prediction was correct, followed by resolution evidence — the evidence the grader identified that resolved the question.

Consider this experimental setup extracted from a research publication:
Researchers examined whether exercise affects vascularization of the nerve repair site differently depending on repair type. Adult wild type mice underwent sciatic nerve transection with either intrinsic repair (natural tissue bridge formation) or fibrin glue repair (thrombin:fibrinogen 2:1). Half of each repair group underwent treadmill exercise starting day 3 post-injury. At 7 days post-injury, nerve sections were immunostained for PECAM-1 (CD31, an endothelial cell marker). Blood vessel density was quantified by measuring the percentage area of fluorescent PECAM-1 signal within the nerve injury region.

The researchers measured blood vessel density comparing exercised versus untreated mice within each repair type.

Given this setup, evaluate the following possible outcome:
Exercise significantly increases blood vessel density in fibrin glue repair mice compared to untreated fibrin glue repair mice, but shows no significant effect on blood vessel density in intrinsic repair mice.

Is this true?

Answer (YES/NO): YES